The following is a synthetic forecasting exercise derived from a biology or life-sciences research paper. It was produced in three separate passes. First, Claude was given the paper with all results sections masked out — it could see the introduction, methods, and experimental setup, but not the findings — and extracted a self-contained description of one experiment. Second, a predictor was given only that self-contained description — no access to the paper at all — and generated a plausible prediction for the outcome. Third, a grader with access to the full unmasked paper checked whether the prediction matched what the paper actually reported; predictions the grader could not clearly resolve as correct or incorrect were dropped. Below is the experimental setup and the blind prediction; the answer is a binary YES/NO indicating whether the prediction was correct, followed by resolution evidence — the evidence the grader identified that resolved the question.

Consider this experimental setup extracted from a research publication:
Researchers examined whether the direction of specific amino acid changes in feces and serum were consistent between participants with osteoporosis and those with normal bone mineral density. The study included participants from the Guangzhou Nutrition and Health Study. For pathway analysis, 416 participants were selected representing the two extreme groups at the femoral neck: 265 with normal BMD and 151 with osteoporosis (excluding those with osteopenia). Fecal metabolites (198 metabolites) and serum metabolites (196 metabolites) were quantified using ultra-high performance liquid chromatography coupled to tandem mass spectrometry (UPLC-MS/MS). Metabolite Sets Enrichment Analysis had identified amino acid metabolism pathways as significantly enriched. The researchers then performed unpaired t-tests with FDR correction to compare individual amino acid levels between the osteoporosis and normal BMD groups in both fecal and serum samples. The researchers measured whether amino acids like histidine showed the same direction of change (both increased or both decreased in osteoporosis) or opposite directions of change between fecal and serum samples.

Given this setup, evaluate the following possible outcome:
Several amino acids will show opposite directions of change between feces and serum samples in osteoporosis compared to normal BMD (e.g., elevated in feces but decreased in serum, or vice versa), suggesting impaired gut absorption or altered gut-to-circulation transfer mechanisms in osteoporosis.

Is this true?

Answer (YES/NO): NO